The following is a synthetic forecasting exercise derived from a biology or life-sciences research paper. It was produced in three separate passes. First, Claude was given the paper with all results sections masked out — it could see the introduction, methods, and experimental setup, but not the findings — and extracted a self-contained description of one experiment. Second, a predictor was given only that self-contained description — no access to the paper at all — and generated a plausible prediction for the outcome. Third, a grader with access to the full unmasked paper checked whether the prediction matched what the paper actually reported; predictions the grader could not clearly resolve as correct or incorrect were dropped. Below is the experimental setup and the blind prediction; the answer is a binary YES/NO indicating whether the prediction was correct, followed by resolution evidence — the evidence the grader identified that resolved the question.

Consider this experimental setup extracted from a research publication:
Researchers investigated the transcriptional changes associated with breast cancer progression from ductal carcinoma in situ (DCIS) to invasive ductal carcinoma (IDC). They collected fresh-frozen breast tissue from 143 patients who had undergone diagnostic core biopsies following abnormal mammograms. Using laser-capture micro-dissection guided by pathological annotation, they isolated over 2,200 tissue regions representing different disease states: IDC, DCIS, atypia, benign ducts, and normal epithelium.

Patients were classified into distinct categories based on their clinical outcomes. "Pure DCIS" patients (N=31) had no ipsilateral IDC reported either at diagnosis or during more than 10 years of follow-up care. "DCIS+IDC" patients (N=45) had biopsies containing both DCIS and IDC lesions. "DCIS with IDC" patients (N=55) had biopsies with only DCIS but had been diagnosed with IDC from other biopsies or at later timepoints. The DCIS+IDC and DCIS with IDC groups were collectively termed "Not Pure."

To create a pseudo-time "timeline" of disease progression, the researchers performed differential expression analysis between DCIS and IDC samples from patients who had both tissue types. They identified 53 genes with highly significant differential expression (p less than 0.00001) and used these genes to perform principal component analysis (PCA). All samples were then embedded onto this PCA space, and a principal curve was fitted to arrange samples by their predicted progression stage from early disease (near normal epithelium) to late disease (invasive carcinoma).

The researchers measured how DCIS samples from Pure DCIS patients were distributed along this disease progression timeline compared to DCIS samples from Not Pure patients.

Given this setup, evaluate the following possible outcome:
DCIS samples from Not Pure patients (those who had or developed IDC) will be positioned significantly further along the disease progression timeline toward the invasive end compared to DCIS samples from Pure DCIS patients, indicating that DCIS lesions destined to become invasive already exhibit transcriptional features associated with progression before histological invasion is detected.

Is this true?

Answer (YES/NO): NO